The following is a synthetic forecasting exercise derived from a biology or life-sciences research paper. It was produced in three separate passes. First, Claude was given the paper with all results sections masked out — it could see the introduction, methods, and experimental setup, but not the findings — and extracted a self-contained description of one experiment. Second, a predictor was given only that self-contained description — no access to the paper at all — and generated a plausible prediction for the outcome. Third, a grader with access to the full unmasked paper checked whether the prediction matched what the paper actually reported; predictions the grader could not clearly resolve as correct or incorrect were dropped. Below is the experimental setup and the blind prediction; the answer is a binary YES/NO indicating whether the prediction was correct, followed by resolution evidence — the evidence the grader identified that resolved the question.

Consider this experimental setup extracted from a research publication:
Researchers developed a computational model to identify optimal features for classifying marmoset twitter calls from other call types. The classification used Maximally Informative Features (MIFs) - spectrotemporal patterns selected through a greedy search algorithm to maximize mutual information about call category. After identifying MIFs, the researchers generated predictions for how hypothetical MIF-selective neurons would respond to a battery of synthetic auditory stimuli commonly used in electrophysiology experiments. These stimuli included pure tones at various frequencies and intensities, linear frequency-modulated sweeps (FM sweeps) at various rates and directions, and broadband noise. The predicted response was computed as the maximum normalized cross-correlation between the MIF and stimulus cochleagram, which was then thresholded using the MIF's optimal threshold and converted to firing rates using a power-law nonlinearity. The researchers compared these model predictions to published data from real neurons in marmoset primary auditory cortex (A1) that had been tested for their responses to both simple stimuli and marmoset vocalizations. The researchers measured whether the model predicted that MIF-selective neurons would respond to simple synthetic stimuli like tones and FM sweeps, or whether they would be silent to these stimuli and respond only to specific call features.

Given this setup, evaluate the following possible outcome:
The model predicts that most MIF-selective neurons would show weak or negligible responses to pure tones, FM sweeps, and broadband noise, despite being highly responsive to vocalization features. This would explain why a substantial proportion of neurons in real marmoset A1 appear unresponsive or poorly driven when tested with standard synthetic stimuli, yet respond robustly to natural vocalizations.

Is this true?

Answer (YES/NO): NO